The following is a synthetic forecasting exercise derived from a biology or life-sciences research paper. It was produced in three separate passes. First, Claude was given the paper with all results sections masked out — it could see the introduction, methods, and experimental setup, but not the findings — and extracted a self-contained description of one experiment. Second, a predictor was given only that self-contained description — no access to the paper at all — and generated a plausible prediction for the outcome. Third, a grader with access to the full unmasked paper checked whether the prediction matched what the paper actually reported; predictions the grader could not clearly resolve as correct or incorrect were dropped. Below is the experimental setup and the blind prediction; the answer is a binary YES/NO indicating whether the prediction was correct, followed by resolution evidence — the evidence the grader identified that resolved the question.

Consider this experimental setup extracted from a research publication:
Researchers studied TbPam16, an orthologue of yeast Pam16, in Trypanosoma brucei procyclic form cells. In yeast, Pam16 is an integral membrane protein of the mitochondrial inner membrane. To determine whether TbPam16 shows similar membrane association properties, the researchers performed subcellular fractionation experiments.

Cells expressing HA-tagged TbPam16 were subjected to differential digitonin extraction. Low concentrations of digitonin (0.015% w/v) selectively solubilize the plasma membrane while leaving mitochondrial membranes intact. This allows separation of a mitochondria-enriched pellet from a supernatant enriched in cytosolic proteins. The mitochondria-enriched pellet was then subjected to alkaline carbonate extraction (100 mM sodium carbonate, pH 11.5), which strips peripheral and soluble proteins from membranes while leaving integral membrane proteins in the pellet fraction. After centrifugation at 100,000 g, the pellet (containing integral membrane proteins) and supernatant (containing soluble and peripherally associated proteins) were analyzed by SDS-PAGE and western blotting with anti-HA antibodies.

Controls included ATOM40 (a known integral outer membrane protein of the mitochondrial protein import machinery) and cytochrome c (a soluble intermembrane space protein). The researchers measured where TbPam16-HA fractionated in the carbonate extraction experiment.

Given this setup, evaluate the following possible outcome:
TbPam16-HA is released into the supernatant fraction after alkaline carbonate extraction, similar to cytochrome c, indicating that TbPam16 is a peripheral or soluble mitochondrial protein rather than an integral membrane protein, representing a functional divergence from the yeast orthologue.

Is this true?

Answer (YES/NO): NO